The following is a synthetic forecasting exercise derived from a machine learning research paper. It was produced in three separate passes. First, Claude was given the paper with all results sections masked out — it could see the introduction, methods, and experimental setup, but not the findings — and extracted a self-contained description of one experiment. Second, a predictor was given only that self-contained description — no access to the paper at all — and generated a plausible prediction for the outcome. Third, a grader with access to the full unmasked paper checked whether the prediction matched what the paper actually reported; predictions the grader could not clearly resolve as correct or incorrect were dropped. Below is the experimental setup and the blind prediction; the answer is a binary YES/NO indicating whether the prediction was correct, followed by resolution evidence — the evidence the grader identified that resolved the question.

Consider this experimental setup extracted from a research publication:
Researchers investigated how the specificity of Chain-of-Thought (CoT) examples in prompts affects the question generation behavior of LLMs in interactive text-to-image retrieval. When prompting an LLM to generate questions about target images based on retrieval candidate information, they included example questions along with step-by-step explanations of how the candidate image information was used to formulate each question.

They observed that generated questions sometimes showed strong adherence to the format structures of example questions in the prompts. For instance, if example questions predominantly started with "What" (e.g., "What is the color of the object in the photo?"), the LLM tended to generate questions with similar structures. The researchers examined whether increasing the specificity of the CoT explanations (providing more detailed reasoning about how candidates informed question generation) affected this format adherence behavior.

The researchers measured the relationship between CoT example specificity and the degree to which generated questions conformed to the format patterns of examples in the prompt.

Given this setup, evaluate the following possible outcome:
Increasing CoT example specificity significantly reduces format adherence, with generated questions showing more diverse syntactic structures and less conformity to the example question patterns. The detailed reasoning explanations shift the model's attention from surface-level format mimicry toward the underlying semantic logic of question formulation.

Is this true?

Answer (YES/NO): NO